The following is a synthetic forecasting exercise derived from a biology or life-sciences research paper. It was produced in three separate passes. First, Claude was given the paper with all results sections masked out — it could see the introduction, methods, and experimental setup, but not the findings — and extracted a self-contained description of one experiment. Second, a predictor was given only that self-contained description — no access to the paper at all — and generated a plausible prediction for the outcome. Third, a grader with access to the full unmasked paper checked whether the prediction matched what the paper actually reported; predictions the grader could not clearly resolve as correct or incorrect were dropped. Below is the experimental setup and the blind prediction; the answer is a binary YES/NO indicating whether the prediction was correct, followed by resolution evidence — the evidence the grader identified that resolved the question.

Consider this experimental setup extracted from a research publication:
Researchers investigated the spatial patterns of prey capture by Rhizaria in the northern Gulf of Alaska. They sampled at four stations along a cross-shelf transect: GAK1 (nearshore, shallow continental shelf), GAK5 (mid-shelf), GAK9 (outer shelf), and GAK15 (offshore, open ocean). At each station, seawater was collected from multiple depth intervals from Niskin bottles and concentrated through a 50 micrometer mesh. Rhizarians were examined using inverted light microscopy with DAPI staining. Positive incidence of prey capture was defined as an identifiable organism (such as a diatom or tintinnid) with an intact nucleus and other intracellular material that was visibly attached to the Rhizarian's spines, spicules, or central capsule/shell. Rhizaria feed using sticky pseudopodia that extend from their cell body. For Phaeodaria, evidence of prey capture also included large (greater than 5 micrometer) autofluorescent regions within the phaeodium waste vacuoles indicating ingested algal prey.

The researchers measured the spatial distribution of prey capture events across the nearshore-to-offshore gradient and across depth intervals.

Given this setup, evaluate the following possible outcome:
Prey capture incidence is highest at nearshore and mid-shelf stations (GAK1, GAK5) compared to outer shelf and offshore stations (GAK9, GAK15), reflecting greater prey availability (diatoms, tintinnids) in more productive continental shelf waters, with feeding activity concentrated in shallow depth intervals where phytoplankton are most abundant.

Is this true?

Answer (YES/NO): NO